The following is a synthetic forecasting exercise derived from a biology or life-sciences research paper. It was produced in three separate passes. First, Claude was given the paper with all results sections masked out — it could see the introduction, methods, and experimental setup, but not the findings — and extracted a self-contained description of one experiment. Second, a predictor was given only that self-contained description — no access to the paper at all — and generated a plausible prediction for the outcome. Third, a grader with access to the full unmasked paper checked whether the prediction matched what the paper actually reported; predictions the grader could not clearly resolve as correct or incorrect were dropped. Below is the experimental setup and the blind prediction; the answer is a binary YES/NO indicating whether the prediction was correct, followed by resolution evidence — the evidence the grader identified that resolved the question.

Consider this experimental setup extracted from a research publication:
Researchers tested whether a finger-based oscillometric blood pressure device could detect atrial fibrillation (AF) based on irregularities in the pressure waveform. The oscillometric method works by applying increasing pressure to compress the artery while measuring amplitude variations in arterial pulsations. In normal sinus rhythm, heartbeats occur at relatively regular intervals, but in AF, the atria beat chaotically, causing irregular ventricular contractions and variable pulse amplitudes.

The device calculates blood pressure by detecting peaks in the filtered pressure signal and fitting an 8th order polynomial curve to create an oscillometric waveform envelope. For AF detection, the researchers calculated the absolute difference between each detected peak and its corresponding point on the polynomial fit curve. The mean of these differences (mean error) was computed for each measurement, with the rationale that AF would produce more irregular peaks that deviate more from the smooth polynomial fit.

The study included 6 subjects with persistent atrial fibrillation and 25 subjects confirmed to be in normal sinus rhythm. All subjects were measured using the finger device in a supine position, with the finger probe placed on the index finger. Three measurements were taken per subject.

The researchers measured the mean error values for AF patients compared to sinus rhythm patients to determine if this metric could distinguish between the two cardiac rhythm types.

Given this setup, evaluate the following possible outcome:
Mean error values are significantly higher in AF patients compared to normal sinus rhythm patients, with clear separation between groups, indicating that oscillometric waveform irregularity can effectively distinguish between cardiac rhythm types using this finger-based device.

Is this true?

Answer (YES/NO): YES